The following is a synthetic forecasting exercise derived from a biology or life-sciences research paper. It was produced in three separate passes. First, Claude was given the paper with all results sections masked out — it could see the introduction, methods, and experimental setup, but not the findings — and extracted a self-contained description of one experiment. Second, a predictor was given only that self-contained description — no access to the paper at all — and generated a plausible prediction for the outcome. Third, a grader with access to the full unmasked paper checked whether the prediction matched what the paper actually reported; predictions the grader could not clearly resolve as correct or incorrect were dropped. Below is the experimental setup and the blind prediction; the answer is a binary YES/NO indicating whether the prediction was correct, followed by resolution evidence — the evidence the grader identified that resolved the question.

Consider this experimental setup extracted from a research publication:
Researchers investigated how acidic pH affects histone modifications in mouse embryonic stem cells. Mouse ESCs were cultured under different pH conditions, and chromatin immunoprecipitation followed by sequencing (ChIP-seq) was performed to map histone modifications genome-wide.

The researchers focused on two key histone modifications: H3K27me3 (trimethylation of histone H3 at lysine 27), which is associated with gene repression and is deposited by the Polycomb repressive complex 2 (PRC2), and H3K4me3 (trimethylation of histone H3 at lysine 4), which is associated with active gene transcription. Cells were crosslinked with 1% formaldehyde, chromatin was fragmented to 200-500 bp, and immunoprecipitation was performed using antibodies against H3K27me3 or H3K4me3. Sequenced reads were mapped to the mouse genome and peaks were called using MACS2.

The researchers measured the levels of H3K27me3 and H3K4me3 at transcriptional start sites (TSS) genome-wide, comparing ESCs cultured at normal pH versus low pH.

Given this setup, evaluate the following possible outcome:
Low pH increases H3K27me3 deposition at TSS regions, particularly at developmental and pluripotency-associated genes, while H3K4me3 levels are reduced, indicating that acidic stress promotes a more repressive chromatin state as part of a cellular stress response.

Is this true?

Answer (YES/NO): NO